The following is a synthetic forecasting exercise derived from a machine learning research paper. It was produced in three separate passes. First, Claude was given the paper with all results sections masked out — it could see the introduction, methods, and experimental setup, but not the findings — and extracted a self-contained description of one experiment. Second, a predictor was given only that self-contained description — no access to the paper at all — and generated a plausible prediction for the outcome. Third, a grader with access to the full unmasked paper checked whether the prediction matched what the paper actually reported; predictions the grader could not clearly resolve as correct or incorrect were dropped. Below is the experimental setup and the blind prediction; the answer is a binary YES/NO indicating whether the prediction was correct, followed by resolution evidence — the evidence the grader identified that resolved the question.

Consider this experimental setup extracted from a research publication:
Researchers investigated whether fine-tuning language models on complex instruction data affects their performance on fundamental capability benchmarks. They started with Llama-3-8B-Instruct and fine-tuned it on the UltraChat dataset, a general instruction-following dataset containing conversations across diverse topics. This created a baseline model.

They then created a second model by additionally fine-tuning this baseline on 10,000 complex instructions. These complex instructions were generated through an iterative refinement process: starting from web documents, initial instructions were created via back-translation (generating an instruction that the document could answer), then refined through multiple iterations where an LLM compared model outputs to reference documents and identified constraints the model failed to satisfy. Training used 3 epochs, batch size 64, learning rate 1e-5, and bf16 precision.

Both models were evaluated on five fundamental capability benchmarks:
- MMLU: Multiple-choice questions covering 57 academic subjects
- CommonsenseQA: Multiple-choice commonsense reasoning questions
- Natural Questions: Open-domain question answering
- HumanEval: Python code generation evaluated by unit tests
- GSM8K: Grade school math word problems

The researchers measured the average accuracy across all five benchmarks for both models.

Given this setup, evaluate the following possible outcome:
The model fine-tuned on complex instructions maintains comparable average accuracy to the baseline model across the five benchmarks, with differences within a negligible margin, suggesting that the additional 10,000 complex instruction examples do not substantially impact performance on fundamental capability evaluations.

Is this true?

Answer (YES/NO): YES